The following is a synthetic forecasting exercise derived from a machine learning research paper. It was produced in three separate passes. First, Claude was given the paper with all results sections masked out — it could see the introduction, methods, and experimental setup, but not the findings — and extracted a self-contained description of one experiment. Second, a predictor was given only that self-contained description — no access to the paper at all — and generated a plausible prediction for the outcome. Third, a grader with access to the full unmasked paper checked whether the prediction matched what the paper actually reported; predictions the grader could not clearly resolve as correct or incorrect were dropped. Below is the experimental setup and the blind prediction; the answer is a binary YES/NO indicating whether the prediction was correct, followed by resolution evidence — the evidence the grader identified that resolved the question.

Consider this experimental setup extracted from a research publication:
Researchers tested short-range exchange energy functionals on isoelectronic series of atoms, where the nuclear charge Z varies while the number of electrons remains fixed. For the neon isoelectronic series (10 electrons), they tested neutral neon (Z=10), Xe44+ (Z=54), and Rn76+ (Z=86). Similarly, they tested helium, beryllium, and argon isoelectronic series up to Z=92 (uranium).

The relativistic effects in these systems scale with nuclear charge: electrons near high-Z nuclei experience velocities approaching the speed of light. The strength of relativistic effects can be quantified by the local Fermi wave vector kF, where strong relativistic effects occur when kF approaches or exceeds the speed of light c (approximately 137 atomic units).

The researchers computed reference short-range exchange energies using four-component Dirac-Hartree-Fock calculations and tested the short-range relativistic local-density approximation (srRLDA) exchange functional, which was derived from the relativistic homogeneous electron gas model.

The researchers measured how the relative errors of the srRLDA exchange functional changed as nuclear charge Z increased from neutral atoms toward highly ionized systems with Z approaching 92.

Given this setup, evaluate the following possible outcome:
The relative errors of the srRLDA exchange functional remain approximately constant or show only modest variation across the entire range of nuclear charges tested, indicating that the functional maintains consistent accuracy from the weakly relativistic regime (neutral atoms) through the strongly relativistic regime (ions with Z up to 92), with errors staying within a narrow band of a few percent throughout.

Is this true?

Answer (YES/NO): NO